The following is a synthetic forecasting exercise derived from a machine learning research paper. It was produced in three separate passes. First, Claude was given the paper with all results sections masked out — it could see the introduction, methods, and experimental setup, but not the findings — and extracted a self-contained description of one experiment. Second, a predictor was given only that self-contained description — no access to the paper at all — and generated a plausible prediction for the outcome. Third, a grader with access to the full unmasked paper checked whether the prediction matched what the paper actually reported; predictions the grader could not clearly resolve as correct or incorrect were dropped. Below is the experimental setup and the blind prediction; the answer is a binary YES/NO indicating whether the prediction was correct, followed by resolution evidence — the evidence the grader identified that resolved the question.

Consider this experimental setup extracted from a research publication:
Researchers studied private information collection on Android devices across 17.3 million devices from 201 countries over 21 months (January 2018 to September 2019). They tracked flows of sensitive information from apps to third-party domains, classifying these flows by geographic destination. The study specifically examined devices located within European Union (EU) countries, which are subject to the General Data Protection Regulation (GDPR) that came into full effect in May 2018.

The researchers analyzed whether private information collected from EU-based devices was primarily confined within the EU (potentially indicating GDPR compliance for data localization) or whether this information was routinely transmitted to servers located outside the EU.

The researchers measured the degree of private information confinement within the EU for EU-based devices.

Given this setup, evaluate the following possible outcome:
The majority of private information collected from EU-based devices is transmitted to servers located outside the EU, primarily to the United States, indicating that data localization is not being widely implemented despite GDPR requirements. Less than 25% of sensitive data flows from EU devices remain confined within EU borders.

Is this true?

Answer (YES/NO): YES